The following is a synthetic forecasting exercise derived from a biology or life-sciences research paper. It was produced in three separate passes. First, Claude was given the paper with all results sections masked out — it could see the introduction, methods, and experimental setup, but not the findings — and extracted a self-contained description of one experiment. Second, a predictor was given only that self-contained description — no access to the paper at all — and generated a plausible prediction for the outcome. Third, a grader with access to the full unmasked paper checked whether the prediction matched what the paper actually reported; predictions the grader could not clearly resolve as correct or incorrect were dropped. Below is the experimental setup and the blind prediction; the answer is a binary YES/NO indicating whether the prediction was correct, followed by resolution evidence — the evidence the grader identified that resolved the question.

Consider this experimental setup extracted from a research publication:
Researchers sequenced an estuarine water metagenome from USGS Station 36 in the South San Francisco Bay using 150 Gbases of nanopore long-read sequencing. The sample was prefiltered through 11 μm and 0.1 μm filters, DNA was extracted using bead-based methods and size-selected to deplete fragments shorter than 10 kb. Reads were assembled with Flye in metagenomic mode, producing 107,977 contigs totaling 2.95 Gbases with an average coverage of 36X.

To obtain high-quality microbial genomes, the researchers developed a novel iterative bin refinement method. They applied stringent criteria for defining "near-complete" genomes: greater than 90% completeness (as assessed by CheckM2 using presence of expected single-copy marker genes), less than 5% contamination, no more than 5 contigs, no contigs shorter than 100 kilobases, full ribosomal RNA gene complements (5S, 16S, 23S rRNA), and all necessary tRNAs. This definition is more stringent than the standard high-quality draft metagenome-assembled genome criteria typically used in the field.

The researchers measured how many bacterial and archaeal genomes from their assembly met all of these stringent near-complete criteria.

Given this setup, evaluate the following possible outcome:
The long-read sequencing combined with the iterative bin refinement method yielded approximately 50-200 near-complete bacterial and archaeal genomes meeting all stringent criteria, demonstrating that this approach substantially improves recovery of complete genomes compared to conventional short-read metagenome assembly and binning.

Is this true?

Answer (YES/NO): YES